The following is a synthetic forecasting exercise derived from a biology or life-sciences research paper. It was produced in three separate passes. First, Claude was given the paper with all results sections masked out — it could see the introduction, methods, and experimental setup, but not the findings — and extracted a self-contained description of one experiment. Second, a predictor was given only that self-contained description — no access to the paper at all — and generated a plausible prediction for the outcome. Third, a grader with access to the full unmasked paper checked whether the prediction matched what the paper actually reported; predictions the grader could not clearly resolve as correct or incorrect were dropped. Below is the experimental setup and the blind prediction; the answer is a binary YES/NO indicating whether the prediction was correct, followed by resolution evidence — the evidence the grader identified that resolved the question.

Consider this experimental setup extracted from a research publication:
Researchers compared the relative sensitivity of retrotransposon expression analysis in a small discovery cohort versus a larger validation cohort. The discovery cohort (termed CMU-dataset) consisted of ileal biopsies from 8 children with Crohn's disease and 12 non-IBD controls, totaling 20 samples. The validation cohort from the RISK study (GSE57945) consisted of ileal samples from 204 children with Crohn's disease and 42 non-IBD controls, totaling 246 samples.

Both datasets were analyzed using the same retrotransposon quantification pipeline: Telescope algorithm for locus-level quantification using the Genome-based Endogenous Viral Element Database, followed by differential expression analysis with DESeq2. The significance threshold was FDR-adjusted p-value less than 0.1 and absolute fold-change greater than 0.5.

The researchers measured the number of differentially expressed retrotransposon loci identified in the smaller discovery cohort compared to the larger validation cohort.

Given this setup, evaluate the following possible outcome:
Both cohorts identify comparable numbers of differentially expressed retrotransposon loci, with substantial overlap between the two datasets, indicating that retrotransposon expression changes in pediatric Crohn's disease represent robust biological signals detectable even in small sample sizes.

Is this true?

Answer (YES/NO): NO